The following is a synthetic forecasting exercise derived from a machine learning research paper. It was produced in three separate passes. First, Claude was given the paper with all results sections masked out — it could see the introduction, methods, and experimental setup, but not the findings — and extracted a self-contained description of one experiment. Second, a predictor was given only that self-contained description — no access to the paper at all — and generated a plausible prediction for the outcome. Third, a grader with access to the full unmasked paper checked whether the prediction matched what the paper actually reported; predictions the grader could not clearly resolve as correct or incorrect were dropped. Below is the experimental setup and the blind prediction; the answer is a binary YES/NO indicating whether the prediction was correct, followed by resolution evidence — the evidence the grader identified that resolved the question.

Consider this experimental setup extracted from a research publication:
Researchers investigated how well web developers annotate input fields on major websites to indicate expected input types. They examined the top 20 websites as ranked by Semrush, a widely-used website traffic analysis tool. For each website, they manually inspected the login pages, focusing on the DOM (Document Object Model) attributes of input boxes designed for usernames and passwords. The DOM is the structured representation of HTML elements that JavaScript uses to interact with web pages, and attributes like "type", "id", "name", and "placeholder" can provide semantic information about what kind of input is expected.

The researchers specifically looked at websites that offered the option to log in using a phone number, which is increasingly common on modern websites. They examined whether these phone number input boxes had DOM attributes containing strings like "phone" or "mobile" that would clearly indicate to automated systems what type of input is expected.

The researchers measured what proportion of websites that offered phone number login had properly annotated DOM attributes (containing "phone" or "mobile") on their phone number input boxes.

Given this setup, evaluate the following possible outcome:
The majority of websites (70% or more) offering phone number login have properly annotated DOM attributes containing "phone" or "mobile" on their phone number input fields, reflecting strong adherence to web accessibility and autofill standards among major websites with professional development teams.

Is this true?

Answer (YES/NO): NO